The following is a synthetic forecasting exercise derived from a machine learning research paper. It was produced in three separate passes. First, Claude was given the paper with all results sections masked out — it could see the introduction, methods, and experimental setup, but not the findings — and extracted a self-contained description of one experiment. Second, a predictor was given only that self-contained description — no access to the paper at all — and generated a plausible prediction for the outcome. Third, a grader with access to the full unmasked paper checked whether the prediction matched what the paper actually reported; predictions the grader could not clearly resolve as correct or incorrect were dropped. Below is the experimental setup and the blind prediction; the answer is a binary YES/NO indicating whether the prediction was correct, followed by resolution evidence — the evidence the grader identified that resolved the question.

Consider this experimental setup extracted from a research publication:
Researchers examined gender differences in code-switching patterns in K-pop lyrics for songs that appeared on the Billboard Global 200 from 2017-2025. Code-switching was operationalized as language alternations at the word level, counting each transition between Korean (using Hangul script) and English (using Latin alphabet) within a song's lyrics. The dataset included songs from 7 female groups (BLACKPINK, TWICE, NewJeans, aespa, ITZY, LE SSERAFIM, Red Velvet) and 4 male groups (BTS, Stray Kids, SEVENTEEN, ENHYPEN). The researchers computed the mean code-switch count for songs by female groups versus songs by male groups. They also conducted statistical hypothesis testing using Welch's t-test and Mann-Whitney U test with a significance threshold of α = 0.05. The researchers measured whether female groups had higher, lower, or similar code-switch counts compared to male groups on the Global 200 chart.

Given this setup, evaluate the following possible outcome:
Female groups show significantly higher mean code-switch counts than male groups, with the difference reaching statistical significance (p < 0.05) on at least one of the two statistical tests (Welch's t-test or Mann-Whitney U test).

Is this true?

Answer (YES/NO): NO